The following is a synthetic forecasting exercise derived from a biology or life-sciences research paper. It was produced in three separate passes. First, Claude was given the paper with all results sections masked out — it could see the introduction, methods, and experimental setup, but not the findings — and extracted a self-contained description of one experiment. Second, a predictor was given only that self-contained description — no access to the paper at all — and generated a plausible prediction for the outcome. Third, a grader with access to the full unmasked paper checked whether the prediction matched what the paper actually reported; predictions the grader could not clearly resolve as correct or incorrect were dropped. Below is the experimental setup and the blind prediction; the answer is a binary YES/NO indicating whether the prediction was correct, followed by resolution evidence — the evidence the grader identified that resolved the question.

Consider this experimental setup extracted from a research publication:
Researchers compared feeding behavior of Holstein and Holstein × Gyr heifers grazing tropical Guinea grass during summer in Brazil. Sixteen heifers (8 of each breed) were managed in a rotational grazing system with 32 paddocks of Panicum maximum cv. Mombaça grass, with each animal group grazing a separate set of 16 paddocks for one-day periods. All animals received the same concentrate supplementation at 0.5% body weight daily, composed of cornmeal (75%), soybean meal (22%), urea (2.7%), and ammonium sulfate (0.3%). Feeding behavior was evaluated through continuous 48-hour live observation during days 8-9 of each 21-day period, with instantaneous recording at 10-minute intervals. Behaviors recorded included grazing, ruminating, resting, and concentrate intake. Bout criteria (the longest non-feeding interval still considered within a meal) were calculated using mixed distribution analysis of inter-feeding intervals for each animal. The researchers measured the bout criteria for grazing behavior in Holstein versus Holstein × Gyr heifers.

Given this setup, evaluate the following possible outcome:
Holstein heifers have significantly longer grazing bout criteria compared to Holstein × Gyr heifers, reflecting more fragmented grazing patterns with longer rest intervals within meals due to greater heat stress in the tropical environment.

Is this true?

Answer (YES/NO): NO